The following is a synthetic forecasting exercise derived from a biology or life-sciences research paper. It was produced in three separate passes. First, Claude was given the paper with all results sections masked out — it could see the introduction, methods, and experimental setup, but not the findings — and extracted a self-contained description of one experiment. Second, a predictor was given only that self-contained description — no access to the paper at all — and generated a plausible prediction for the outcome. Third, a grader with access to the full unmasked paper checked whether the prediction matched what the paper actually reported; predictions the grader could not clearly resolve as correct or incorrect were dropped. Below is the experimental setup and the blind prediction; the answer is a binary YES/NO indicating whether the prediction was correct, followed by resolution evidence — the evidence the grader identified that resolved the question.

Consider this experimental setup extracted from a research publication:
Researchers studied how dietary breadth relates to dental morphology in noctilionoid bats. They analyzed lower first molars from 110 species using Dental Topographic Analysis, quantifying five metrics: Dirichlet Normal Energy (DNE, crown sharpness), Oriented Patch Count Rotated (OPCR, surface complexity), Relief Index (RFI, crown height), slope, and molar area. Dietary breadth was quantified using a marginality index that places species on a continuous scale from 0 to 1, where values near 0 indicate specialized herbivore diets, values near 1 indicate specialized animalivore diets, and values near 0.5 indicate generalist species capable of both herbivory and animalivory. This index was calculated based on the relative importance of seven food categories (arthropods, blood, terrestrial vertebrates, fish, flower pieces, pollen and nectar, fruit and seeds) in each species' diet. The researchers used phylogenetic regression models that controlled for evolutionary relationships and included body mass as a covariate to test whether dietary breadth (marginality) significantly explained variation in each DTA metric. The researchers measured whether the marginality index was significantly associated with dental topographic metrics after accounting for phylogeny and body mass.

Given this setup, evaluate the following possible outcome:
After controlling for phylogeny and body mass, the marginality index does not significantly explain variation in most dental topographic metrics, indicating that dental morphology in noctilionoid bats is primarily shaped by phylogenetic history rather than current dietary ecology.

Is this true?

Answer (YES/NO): NO